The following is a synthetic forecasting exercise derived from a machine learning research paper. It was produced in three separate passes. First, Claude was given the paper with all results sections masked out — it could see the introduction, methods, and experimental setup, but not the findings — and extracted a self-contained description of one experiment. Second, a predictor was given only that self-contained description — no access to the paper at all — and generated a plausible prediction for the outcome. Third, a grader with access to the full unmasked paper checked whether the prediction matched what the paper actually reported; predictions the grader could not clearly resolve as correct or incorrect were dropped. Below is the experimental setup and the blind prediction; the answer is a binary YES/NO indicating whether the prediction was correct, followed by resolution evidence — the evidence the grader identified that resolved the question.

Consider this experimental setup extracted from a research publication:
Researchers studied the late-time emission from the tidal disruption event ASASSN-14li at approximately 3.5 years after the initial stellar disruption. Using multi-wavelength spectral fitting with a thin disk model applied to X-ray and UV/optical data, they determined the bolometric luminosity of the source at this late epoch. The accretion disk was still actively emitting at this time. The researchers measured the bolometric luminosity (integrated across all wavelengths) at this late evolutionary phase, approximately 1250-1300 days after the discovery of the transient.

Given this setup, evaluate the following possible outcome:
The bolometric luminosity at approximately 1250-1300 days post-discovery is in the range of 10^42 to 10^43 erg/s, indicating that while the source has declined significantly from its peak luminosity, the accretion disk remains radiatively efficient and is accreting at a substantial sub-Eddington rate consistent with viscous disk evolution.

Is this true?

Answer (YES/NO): NO